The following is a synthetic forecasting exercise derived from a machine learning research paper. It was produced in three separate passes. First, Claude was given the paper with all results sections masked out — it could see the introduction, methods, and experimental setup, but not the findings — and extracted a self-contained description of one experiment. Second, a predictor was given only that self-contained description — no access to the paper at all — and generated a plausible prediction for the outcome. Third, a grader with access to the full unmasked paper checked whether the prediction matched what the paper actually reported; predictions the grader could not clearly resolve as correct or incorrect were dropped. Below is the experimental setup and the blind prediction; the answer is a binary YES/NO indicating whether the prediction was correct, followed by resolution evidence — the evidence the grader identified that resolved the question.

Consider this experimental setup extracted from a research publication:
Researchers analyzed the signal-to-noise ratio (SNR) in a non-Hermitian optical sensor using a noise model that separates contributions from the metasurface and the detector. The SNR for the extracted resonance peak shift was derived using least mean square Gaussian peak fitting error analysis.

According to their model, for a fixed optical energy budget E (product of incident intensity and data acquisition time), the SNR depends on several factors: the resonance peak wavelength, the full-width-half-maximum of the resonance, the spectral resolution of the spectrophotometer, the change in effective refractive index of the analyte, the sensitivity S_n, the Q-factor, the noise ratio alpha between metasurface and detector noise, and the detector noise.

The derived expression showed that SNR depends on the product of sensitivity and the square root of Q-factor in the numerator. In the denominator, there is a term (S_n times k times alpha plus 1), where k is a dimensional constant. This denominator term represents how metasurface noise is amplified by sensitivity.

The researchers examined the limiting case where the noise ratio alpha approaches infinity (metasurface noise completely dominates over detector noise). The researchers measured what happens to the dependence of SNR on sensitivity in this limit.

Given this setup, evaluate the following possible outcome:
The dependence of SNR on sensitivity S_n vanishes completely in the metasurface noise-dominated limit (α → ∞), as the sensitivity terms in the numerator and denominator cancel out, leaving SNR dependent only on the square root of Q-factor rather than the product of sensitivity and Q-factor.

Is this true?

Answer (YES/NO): YES